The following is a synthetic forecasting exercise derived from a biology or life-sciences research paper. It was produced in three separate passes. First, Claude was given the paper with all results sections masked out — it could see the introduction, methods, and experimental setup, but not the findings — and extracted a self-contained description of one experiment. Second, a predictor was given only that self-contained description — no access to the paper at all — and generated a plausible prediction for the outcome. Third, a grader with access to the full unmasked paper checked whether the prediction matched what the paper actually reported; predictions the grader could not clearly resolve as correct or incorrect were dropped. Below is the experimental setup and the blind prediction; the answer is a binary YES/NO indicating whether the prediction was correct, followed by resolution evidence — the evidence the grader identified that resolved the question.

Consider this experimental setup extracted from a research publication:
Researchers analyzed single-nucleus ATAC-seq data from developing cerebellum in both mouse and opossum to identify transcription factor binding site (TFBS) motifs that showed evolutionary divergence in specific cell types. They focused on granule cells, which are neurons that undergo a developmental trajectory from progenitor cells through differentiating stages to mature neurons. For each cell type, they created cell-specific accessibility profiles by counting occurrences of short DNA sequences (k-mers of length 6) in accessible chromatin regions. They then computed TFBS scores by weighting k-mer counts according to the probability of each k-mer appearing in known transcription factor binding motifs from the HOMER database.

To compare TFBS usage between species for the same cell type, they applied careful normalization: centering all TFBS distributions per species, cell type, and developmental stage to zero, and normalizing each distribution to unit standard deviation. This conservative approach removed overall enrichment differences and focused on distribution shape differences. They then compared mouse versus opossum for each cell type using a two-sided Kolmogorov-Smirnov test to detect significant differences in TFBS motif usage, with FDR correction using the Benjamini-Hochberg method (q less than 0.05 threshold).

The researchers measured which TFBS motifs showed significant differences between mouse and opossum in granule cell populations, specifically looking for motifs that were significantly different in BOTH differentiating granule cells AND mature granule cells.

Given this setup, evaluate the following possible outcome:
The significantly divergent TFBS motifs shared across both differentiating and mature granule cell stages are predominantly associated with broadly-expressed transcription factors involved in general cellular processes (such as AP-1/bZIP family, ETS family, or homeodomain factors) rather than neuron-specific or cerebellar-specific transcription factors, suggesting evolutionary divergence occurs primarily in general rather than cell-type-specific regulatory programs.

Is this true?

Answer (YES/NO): NO